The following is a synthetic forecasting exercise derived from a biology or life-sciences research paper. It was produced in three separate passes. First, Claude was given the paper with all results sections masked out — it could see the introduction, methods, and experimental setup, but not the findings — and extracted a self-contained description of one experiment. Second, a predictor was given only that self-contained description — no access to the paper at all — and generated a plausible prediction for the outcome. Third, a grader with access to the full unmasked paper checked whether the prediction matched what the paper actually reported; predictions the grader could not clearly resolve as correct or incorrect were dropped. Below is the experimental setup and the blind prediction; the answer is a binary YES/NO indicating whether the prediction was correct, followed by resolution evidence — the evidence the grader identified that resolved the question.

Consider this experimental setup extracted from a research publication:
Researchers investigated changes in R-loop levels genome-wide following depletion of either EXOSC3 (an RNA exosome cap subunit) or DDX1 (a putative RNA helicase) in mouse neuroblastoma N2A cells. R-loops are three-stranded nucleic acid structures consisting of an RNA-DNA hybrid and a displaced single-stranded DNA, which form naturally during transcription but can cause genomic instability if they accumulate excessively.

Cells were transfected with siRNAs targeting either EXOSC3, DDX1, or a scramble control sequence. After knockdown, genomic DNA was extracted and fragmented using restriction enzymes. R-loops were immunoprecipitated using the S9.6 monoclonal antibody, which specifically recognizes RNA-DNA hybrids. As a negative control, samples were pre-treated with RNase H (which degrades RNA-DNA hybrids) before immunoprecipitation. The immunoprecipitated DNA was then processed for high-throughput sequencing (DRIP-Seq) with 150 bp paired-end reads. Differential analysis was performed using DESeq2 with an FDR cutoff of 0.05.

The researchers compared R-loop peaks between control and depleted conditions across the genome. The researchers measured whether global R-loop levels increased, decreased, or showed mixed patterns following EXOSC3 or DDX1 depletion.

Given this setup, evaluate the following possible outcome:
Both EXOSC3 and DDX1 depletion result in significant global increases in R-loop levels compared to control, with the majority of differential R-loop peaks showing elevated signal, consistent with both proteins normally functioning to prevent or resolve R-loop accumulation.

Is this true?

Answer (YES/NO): NO